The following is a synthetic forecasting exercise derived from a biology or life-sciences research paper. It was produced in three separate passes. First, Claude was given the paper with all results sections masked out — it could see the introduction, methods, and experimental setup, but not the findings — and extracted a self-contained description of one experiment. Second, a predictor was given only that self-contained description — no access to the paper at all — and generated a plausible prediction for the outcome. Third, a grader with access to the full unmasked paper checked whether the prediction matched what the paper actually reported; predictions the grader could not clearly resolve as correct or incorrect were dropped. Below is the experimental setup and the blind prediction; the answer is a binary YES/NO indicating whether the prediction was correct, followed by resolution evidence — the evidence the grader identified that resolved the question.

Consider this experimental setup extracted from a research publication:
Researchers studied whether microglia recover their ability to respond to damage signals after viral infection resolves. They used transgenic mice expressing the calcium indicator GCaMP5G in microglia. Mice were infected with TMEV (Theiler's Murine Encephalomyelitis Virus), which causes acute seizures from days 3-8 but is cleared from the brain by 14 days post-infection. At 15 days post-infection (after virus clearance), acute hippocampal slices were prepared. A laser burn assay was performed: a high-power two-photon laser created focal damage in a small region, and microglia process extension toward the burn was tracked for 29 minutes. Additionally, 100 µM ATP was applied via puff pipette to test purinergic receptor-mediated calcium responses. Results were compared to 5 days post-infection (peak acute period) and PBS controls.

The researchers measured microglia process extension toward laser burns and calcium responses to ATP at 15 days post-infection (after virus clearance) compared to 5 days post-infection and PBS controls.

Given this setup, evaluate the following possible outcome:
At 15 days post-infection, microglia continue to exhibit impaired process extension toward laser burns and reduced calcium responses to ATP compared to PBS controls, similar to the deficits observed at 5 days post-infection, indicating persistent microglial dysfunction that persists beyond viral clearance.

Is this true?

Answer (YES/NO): NO